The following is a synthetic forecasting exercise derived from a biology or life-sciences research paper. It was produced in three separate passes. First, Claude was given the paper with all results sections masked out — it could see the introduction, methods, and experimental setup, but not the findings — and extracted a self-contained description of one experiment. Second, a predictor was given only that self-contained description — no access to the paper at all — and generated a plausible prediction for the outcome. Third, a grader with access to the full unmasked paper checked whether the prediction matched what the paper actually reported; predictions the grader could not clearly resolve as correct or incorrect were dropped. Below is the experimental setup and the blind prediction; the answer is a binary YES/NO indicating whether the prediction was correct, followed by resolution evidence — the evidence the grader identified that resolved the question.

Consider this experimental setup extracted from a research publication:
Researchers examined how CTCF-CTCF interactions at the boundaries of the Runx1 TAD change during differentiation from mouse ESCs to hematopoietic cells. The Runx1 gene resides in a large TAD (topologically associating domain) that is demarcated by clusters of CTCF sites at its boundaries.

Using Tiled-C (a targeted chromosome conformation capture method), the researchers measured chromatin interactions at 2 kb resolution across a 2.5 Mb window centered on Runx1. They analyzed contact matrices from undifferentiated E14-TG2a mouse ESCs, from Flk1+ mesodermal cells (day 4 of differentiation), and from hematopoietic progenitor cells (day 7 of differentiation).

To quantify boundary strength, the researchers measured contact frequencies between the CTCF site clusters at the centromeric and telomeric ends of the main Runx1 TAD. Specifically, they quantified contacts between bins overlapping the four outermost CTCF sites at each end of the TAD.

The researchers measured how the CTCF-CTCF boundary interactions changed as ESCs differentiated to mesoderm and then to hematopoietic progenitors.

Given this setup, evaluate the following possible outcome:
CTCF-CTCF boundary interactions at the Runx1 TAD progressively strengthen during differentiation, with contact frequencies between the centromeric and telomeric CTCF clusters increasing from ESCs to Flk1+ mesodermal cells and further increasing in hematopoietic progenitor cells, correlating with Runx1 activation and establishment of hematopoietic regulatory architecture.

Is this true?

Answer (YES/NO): NO